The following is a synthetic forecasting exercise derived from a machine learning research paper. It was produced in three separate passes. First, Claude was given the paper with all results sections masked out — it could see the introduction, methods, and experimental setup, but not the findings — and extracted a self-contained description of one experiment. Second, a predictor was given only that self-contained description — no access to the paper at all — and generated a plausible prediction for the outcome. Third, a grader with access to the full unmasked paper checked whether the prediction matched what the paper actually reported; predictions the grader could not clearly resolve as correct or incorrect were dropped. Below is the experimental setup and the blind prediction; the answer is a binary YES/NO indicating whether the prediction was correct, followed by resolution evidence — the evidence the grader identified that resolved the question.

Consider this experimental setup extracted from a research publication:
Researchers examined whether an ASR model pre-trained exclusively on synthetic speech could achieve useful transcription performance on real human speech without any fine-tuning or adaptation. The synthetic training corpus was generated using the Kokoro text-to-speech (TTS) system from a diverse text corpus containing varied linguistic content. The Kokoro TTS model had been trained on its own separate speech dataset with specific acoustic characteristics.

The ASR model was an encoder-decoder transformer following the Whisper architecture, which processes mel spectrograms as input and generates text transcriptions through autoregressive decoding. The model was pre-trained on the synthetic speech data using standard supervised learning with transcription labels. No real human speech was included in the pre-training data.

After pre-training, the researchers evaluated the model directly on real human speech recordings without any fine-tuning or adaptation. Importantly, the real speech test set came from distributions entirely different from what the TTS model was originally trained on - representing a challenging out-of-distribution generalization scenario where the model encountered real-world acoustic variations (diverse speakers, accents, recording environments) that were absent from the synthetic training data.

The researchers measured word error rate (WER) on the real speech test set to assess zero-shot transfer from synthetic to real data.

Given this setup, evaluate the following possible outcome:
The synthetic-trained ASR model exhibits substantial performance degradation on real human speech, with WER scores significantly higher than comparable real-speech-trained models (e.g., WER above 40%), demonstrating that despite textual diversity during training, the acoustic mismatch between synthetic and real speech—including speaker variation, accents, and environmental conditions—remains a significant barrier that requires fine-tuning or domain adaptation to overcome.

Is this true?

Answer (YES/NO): NO